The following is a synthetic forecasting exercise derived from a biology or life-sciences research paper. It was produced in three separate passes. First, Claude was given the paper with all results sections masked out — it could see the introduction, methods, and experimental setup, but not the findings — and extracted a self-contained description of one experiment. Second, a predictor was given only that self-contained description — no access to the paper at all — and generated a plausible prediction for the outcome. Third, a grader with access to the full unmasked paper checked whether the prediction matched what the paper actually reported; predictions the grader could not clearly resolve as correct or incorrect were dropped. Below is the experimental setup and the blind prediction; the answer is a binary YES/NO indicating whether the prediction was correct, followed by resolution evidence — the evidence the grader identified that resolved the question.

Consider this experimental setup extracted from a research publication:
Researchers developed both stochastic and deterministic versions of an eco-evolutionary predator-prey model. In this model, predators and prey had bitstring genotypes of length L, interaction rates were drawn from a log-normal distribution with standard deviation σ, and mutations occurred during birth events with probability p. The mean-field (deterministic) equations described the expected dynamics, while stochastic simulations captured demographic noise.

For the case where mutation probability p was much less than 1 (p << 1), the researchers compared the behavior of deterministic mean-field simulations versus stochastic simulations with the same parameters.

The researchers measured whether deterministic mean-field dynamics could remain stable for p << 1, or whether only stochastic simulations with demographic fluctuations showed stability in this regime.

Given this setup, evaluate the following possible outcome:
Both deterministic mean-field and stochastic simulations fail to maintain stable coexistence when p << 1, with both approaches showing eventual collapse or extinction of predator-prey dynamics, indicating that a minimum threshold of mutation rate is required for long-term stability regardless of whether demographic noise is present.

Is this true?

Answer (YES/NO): NO